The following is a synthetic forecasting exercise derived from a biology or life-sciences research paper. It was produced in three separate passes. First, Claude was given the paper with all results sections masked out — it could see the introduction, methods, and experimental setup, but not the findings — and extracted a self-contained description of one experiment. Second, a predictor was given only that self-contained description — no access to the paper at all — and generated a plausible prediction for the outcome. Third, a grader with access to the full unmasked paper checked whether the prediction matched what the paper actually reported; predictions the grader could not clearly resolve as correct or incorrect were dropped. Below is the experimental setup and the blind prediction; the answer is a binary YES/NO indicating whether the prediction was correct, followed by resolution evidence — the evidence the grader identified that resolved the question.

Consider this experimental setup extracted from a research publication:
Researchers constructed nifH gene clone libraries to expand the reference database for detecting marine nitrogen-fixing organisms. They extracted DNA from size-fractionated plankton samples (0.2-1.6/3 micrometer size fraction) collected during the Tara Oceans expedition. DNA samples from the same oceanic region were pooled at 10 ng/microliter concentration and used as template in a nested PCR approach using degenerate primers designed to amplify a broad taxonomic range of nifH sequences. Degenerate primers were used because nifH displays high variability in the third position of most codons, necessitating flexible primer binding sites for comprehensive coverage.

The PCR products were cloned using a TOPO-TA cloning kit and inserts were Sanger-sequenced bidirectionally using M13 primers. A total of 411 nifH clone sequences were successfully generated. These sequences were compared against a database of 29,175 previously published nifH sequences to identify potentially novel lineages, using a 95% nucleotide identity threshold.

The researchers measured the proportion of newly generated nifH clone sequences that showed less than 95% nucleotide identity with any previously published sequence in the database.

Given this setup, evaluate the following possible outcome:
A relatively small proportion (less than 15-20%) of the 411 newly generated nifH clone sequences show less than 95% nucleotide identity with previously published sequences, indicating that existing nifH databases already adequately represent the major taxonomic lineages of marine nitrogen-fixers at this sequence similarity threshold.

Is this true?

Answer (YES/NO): NO